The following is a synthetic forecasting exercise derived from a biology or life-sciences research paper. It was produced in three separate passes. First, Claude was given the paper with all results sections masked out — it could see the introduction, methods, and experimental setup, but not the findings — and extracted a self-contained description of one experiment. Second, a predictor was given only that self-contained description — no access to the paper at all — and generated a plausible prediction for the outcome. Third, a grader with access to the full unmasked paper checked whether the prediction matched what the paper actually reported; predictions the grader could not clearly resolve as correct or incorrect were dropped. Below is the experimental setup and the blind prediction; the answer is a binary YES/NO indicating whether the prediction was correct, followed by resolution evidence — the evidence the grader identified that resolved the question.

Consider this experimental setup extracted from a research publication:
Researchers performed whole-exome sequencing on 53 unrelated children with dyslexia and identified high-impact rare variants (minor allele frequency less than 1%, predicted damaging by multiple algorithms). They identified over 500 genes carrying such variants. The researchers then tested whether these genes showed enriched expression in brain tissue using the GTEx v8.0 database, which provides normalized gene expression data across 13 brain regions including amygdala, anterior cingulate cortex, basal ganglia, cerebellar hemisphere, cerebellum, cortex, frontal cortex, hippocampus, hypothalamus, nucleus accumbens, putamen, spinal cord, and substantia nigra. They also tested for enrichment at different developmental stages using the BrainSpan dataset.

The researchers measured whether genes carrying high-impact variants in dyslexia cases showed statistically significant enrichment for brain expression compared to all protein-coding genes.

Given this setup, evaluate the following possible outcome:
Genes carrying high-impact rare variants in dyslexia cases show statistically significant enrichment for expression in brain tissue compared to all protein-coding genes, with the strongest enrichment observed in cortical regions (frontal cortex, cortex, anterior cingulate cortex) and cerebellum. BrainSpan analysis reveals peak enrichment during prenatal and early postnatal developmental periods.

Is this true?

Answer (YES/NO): NO